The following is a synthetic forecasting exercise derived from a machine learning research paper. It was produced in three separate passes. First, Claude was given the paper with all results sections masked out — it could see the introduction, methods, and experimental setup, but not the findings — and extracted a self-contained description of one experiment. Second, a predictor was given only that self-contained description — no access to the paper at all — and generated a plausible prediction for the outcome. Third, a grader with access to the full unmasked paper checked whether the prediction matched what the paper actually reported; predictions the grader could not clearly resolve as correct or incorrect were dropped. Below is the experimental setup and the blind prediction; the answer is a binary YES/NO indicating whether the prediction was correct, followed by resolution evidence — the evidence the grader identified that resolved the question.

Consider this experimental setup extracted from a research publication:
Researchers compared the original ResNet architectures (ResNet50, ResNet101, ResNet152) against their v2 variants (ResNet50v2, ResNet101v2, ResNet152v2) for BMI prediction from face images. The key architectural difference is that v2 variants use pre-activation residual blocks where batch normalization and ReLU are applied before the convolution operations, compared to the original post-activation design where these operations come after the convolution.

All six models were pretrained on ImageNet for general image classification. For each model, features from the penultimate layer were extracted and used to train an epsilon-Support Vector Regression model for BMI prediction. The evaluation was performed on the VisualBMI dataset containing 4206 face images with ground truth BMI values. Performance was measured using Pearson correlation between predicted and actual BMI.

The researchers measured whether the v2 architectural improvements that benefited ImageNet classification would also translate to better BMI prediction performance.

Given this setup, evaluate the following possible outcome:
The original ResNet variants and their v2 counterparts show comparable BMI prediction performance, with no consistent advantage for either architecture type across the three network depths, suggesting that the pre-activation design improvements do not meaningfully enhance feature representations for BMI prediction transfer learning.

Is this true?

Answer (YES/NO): NO